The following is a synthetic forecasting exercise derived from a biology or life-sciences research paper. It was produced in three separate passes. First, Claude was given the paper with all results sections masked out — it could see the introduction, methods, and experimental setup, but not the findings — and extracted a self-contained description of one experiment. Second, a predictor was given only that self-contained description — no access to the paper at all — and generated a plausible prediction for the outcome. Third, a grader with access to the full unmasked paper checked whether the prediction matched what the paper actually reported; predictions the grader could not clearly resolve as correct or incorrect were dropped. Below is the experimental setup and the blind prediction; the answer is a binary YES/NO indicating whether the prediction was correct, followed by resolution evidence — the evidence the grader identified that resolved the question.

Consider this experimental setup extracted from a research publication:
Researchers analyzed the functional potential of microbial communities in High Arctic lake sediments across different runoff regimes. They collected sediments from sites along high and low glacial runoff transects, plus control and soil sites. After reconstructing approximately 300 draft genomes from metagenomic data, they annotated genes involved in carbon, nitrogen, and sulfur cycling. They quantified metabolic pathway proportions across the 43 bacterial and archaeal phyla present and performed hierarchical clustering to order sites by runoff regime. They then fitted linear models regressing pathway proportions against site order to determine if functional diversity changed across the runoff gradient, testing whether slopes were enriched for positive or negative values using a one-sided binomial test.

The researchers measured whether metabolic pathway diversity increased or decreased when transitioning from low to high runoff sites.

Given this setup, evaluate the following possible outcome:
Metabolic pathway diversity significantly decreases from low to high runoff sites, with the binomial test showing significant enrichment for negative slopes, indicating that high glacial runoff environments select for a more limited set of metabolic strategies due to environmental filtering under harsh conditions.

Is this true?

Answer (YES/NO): YES